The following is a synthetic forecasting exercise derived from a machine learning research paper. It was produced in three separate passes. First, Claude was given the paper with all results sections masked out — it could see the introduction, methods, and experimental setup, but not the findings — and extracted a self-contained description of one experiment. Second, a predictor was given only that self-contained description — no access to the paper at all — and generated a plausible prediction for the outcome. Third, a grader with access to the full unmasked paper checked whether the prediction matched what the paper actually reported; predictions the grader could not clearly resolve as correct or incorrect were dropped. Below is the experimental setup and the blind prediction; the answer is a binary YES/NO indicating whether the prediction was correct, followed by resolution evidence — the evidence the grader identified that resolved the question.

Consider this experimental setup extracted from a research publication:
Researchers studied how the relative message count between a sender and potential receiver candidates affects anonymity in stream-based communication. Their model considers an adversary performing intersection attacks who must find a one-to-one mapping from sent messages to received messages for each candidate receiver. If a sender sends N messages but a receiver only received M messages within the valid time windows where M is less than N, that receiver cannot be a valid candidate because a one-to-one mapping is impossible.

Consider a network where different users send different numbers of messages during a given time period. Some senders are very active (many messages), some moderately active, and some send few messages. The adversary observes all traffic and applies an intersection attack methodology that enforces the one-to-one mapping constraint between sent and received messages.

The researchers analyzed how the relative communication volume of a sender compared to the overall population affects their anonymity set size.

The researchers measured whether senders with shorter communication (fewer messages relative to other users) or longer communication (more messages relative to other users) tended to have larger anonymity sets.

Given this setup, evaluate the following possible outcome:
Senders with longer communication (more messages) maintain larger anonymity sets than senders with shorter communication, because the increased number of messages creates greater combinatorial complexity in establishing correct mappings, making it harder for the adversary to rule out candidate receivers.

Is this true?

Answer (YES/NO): NO